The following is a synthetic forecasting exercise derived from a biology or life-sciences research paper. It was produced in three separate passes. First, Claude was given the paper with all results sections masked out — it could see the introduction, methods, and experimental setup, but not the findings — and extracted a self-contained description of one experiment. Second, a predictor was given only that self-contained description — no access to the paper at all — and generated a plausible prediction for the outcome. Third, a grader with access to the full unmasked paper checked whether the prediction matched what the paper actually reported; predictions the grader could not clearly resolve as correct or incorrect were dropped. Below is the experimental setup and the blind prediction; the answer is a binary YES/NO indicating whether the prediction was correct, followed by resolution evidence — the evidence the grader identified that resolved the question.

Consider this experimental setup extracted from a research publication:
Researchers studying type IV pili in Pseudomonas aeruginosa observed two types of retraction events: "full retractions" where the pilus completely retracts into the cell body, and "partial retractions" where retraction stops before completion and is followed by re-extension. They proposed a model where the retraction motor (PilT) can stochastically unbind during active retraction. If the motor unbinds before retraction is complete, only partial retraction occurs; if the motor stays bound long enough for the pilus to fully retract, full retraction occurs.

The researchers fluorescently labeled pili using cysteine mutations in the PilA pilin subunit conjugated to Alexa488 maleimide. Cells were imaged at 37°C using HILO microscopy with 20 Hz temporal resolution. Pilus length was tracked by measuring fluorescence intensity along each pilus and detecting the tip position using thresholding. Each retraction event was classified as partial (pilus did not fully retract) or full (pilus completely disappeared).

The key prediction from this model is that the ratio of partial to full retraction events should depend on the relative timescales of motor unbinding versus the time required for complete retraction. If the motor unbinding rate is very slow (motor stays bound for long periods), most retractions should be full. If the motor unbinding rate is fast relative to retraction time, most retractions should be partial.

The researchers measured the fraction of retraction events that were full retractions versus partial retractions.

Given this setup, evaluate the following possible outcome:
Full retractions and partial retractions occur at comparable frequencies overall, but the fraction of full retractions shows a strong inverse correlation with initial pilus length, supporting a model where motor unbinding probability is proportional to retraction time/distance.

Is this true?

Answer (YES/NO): NO